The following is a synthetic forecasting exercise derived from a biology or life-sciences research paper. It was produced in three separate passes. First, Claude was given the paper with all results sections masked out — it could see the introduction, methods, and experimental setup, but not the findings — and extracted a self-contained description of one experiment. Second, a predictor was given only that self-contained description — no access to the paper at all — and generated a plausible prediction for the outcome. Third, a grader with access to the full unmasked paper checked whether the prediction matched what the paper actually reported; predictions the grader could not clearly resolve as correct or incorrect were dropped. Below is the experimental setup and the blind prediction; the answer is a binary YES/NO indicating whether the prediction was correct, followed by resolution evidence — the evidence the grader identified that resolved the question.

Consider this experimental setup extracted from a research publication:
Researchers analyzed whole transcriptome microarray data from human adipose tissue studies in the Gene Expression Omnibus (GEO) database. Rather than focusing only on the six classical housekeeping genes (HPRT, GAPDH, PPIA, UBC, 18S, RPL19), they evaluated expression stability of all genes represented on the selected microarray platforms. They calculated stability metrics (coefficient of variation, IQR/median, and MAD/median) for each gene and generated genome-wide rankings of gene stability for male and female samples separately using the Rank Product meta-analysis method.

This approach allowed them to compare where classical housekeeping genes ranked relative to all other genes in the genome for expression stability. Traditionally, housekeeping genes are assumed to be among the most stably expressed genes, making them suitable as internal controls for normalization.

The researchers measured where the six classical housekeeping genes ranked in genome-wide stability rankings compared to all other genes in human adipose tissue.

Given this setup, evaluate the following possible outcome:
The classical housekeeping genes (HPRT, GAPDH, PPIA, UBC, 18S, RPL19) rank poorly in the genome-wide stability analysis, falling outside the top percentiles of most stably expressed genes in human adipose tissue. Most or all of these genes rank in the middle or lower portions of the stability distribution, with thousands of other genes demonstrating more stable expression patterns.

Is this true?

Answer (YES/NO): NO